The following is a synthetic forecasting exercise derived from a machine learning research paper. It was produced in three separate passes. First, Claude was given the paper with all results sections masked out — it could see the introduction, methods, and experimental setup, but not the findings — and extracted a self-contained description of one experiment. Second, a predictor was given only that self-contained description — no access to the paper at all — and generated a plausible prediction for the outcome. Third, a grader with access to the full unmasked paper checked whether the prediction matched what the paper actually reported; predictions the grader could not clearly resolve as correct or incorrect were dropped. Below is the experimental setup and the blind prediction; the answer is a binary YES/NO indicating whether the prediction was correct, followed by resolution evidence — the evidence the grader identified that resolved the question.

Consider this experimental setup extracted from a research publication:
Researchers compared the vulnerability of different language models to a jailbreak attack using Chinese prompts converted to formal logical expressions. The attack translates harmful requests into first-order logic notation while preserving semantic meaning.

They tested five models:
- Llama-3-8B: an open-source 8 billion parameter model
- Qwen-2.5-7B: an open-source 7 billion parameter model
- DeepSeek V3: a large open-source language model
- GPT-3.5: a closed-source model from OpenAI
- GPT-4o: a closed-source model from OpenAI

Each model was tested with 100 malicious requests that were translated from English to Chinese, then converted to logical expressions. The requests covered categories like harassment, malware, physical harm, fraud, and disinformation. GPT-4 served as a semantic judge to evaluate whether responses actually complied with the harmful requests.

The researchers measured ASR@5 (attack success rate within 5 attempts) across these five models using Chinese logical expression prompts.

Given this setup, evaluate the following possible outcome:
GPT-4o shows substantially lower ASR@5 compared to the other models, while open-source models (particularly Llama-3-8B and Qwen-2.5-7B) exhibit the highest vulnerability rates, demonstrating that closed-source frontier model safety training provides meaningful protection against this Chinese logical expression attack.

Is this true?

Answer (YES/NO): NO